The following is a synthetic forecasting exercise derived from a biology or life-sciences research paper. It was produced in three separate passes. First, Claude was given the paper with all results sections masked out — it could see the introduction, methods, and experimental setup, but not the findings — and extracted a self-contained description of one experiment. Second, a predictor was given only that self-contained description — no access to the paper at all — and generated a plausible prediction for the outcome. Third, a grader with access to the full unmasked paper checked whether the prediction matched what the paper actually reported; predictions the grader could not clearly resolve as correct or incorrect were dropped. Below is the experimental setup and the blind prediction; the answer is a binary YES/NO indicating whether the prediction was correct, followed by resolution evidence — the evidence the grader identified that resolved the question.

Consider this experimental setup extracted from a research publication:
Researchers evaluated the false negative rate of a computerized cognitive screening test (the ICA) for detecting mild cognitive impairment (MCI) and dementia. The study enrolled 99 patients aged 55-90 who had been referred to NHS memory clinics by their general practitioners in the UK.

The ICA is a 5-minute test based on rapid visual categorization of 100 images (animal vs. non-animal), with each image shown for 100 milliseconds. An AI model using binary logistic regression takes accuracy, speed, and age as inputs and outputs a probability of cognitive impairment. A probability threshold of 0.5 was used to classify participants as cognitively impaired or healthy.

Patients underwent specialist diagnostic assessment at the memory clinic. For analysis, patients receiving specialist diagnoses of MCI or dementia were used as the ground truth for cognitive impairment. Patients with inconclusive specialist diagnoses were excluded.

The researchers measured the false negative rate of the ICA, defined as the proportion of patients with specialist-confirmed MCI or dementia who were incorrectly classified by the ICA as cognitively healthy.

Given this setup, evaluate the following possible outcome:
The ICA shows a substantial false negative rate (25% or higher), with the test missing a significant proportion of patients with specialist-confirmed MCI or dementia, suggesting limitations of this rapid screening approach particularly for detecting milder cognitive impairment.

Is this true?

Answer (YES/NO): NO